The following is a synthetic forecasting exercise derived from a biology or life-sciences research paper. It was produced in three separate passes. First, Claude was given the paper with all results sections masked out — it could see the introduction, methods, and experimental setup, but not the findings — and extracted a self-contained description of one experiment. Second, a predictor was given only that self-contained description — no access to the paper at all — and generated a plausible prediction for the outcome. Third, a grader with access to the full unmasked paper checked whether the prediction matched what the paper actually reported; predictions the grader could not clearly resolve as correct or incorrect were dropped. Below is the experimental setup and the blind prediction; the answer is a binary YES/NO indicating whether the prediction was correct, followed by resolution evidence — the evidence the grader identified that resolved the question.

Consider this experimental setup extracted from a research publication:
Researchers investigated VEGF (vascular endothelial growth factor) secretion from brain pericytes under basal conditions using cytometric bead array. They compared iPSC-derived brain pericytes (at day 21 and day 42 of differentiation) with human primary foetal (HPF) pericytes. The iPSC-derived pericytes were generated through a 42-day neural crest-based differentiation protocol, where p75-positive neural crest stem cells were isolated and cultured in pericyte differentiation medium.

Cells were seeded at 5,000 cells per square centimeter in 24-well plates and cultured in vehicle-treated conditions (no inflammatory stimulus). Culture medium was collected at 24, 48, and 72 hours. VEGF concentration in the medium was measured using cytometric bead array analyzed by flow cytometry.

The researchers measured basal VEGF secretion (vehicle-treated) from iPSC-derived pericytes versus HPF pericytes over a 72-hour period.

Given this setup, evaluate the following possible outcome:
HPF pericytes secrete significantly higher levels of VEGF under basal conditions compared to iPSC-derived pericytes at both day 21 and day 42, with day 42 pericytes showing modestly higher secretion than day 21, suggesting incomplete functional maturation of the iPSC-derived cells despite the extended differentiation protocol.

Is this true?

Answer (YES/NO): NO